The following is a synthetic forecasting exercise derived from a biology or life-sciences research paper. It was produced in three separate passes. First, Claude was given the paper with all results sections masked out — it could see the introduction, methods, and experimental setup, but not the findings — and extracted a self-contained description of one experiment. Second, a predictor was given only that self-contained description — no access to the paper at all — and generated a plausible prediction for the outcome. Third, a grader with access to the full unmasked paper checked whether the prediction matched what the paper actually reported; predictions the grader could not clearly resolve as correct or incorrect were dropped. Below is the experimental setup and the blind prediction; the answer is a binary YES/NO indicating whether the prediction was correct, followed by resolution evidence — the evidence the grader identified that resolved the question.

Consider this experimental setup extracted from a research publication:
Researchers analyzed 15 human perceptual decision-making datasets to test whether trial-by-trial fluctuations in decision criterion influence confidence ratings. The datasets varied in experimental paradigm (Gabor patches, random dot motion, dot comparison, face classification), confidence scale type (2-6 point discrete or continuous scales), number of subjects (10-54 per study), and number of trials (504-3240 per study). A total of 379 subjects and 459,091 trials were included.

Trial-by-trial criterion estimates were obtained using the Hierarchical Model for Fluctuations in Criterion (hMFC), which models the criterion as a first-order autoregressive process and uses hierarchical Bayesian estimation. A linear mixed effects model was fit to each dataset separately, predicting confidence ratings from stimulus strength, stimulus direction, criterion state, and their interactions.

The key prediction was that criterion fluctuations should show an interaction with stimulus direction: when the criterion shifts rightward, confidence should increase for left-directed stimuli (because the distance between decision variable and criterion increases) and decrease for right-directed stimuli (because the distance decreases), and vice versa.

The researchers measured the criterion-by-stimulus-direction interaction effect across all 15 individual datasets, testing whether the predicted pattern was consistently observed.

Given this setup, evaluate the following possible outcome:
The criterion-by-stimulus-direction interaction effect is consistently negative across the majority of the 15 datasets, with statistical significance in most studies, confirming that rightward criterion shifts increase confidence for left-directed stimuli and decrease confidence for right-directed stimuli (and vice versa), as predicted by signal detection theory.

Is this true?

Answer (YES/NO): YES